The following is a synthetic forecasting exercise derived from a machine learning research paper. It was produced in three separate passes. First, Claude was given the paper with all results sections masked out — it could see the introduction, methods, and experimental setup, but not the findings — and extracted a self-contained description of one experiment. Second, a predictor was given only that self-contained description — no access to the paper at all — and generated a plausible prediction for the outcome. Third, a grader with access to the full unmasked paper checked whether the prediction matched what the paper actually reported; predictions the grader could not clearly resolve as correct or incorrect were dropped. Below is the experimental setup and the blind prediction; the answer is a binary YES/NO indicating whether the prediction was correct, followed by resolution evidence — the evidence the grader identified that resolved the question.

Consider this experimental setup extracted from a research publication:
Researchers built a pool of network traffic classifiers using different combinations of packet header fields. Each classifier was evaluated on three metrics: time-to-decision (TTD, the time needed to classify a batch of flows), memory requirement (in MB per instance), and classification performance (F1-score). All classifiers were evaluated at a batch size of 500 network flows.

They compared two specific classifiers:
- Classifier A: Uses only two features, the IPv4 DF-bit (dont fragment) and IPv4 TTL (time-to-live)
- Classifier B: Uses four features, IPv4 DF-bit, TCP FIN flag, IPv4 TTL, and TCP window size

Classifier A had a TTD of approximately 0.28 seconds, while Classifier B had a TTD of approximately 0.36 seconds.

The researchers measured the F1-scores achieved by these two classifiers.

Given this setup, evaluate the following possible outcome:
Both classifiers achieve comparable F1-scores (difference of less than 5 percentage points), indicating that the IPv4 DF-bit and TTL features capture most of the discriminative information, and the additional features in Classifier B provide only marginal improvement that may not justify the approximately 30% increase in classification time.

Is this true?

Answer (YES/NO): NO